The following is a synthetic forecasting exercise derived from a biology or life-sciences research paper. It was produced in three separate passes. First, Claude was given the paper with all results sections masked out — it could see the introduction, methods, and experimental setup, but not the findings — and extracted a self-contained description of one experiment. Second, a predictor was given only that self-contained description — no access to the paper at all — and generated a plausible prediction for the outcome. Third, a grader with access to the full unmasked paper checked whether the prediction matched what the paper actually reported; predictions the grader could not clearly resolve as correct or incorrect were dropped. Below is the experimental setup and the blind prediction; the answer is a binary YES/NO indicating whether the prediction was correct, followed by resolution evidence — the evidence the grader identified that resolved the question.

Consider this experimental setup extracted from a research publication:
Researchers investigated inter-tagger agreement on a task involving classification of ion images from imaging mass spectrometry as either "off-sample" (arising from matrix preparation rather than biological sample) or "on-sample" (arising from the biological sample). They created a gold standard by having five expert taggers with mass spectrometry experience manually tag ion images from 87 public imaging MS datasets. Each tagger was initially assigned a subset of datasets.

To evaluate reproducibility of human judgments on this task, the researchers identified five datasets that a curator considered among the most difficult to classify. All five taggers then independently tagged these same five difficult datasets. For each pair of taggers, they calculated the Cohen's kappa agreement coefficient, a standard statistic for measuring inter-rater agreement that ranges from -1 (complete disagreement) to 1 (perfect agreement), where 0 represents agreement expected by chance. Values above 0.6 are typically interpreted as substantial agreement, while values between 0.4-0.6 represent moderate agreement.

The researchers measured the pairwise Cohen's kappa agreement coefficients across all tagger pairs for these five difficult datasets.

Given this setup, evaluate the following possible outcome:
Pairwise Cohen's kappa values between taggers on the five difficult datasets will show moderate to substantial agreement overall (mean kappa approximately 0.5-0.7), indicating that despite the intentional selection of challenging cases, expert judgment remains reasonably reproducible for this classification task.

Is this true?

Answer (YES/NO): NO